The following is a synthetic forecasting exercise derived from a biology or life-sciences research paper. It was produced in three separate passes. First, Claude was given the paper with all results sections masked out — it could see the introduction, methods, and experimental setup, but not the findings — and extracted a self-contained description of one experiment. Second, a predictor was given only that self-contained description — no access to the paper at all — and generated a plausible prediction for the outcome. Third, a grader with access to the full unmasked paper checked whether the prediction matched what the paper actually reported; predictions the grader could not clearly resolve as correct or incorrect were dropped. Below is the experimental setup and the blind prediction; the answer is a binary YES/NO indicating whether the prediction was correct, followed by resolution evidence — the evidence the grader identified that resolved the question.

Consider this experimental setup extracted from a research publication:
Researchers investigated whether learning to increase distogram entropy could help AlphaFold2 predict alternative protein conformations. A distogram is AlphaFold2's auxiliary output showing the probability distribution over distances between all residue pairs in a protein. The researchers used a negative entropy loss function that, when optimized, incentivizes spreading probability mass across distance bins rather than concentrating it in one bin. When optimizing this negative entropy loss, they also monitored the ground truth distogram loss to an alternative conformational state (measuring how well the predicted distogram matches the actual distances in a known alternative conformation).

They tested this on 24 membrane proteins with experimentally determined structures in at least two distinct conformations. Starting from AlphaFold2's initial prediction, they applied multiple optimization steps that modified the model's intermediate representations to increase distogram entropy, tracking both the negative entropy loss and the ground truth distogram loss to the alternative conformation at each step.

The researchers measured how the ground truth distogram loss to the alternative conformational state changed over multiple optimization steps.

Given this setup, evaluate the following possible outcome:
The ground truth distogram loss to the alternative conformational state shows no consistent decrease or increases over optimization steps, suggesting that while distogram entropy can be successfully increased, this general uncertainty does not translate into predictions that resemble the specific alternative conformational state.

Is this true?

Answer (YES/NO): NO